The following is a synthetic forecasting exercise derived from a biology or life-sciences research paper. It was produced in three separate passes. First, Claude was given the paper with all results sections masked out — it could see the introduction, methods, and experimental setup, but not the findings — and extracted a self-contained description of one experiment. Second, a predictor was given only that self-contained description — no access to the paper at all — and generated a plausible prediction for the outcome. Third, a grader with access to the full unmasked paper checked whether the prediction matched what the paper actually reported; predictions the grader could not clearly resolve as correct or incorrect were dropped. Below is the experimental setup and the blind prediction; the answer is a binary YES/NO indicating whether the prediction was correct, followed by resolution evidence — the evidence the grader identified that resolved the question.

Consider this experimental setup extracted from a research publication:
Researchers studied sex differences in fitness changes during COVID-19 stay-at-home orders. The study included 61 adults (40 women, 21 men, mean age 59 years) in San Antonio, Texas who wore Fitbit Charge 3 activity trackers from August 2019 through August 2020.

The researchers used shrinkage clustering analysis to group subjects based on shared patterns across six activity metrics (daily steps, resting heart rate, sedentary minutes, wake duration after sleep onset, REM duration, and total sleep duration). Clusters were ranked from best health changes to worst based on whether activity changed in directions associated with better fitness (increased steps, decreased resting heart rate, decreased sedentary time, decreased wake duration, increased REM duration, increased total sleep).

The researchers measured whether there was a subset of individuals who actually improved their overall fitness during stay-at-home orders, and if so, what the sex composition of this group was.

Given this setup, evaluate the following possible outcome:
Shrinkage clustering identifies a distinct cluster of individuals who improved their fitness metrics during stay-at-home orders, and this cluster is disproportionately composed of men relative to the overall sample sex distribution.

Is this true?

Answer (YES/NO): YES